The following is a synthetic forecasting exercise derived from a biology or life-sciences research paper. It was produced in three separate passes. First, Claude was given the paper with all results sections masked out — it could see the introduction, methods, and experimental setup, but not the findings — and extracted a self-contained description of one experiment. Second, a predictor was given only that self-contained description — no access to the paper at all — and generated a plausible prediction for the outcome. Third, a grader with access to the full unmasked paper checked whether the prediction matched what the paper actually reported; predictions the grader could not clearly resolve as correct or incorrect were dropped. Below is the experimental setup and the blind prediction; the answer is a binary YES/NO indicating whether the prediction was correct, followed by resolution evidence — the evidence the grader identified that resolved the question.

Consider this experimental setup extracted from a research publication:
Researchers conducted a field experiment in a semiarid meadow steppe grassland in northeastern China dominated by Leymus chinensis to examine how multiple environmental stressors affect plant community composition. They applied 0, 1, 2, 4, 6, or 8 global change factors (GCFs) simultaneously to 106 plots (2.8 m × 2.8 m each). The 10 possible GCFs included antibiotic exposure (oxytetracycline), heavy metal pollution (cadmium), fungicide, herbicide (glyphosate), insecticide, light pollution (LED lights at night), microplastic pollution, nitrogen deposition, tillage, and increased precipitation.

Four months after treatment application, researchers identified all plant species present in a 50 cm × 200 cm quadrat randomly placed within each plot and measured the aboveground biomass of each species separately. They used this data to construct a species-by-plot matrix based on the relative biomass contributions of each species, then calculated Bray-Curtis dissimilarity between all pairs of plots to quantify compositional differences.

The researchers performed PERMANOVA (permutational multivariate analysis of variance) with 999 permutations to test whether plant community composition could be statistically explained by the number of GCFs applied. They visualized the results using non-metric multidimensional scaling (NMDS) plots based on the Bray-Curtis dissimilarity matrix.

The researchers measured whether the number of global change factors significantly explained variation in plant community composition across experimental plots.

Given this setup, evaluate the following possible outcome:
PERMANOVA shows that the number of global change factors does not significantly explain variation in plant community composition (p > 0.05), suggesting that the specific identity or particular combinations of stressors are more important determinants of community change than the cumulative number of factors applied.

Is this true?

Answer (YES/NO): NO